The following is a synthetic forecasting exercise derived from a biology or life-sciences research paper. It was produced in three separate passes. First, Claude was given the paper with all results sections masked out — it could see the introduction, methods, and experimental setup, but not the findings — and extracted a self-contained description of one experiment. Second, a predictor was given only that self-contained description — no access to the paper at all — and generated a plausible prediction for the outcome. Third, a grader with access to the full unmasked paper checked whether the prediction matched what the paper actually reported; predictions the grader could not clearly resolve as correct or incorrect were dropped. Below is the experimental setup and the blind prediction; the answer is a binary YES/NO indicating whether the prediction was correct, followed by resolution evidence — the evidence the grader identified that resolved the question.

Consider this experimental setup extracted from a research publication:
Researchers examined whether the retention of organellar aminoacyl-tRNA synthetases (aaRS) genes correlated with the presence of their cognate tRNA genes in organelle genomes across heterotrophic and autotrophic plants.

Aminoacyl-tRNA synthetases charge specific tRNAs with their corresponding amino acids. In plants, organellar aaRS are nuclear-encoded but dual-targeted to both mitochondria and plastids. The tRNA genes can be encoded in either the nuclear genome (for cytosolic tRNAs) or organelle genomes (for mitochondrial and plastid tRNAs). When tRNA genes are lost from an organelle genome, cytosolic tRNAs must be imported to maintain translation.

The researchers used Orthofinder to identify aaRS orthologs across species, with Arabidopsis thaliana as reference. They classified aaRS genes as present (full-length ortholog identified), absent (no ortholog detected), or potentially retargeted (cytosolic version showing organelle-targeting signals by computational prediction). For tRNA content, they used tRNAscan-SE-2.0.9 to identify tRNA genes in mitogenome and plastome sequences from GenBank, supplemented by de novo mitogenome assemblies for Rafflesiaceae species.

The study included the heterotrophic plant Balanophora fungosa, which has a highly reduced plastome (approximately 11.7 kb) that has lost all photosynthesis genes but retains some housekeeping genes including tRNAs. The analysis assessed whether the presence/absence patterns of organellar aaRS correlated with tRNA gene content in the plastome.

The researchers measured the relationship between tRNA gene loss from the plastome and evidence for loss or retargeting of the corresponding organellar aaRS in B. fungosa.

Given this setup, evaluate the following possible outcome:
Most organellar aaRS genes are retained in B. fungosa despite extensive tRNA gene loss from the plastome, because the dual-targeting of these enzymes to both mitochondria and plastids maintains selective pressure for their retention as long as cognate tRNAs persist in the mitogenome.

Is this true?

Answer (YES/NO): NO